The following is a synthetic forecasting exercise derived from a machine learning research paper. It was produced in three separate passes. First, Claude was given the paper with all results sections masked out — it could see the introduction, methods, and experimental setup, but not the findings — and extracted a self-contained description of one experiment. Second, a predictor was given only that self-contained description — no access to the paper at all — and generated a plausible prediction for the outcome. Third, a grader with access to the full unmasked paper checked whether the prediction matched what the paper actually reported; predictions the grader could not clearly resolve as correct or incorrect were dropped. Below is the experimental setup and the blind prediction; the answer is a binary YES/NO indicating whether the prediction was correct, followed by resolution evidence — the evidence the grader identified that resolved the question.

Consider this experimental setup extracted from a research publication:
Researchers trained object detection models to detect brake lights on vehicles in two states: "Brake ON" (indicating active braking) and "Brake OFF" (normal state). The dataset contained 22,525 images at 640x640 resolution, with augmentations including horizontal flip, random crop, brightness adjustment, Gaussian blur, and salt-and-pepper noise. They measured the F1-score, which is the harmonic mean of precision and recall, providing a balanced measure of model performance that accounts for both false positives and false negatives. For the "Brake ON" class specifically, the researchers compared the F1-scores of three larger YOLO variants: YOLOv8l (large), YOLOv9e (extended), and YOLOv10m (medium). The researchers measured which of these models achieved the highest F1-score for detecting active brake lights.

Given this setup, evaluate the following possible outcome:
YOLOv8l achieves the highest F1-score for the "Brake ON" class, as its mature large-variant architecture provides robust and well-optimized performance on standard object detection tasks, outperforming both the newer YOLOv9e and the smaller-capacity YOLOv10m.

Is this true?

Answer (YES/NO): NO